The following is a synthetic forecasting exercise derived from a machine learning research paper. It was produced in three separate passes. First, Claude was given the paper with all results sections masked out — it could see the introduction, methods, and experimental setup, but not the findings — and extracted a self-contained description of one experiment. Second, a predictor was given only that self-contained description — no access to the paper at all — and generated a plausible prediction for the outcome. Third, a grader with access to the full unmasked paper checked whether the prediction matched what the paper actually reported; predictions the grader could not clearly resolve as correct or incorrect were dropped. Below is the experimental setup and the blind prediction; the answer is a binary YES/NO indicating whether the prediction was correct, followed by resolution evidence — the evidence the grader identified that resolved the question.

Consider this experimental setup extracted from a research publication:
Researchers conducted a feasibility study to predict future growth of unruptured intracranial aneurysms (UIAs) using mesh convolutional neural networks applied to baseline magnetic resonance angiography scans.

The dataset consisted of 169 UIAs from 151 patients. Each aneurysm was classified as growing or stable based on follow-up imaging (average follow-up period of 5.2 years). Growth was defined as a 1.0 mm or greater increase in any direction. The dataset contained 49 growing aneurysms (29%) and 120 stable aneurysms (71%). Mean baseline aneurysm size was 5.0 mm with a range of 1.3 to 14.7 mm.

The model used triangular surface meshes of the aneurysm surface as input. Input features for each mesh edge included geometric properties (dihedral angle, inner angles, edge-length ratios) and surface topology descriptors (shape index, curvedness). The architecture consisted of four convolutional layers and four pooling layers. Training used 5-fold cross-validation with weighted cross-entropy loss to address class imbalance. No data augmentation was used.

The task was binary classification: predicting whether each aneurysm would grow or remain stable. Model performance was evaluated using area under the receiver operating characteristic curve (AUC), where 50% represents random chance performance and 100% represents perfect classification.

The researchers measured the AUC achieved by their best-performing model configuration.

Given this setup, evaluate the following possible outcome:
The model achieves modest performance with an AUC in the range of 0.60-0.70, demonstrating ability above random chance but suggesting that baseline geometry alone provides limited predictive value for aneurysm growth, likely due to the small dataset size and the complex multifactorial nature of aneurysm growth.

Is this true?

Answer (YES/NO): YES